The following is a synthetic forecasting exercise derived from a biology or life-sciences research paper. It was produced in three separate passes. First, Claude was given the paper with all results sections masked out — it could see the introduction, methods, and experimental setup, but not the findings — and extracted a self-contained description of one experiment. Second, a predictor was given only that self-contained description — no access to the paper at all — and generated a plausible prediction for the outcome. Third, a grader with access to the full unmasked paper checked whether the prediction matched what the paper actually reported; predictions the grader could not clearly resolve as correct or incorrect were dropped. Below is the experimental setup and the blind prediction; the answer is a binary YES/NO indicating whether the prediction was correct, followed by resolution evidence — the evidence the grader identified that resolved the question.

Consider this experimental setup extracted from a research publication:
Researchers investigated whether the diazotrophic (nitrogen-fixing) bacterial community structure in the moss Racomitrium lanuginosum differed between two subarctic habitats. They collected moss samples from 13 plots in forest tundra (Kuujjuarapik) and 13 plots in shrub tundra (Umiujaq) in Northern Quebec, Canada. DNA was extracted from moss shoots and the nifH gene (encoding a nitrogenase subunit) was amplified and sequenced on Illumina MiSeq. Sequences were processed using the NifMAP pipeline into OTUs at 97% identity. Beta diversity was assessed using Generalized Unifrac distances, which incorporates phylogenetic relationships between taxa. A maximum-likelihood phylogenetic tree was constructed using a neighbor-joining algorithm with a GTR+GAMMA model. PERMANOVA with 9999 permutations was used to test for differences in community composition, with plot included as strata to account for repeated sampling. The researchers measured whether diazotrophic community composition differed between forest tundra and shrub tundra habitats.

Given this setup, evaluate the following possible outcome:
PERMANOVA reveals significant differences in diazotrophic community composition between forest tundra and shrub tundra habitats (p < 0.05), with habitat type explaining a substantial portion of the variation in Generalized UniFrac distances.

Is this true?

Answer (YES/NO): NO